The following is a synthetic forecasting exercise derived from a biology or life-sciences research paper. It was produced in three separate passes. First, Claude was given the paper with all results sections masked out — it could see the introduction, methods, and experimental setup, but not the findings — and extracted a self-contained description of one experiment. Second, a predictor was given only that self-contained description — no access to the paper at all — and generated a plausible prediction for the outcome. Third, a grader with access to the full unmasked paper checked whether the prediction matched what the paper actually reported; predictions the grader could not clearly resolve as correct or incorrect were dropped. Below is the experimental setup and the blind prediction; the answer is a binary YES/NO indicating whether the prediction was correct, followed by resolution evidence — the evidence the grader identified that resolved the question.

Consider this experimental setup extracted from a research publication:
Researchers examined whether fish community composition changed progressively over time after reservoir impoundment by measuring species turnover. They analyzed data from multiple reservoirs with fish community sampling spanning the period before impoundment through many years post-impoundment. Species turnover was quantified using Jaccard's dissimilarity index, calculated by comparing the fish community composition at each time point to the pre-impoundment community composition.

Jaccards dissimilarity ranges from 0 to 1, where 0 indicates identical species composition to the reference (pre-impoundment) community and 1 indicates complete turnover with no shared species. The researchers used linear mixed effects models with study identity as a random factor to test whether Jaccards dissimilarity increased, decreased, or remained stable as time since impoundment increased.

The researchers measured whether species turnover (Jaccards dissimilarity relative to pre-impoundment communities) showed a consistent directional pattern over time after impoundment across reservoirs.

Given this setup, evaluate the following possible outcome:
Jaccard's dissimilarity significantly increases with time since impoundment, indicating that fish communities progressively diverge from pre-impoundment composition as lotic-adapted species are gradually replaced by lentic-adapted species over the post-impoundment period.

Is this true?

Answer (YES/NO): NO